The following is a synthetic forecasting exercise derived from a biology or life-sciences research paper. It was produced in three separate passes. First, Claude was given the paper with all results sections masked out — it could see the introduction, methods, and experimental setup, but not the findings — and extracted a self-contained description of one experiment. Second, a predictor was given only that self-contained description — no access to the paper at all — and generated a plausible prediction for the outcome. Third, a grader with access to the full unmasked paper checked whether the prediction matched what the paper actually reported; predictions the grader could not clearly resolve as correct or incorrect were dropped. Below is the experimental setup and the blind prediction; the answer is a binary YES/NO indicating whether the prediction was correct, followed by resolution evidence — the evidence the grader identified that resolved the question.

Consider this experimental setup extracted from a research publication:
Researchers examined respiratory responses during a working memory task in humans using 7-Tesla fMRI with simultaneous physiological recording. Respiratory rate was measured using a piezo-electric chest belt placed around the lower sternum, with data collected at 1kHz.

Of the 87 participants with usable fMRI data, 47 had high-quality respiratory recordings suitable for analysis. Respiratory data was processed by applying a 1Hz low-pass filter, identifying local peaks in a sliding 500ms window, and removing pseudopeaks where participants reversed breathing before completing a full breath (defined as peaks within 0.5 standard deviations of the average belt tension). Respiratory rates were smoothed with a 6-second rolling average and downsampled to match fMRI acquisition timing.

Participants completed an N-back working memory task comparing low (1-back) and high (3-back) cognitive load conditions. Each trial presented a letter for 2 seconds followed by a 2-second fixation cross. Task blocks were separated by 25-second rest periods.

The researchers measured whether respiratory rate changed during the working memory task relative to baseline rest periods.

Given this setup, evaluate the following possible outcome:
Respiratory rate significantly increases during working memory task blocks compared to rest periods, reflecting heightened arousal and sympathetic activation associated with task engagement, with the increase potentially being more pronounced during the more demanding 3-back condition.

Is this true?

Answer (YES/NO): YES